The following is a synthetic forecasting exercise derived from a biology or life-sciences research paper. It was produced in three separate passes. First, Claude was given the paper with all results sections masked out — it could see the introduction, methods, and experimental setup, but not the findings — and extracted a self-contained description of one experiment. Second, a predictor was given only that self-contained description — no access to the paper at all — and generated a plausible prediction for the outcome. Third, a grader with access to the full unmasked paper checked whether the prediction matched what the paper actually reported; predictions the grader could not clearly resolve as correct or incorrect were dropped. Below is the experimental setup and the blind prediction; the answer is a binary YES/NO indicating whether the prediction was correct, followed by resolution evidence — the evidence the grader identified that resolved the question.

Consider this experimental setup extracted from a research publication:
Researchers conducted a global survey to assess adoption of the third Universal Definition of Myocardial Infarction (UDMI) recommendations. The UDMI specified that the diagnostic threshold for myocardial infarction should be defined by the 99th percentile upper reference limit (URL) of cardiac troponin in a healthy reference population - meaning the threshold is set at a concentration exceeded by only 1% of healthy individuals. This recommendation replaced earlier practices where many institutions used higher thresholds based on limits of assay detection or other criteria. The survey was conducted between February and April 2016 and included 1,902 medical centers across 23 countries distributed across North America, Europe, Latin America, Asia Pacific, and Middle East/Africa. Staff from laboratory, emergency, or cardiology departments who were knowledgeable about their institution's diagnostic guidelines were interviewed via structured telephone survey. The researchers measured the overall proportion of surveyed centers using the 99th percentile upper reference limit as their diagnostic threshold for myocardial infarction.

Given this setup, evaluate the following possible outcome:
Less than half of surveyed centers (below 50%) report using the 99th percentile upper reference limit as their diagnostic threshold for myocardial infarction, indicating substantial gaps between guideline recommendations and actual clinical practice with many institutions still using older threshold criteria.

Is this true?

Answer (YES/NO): NO